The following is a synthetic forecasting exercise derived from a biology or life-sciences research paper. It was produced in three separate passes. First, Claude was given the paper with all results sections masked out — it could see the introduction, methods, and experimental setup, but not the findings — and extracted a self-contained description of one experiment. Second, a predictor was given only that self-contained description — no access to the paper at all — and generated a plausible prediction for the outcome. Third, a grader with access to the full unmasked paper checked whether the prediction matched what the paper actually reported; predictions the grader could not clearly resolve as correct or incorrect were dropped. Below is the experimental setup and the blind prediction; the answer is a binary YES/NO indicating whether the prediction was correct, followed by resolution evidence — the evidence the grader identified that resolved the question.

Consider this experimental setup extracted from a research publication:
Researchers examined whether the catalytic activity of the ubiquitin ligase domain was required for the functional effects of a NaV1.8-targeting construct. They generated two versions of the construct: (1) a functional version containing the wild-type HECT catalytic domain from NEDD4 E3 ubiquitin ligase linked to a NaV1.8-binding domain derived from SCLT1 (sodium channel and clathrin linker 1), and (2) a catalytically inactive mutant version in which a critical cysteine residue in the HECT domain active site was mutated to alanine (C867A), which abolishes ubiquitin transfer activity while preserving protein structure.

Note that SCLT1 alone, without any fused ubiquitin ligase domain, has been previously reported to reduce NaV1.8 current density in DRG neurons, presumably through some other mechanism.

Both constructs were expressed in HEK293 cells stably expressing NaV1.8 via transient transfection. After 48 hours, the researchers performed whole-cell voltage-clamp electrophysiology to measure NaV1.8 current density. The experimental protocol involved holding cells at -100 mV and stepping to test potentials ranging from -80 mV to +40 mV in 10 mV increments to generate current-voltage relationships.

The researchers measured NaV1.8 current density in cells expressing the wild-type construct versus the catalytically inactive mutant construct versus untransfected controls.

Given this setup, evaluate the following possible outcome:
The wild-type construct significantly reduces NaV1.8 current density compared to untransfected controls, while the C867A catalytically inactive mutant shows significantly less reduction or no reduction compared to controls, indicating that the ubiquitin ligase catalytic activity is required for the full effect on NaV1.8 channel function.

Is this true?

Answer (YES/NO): YES